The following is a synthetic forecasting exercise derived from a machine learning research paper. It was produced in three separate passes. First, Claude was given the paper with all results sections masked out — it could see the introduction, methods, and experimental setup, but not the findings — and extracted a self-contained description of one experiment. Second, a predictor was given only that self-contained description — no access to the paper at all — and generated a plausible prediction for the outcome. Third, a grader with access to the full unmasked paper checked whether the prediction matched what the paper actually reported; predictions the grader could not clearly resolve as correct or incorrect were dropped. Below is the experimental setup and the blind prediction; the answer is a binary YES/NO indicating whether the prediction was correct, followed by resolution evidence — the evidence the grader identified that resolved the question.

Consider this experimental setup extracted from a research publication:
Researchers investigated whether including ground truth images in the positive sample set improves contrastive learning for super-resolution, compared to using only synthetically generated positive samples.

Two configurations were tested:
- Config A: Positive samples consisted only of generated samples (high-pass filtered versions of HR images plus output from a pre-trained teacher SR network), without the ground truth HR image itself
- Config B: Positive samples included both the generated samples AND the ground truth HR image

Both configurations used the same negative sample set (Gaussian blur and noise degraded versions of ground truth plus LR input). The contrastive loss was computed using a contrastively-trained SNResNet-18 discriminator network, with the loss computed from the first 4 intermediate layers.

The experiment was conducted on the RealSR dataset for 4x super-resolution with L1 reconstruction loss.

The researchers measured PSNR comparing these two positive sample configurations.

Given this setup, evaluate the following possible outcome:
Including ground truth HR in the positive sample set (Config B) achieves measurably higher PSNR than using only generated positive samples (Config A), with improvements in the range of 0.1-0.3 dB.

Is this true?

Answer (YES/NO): NO